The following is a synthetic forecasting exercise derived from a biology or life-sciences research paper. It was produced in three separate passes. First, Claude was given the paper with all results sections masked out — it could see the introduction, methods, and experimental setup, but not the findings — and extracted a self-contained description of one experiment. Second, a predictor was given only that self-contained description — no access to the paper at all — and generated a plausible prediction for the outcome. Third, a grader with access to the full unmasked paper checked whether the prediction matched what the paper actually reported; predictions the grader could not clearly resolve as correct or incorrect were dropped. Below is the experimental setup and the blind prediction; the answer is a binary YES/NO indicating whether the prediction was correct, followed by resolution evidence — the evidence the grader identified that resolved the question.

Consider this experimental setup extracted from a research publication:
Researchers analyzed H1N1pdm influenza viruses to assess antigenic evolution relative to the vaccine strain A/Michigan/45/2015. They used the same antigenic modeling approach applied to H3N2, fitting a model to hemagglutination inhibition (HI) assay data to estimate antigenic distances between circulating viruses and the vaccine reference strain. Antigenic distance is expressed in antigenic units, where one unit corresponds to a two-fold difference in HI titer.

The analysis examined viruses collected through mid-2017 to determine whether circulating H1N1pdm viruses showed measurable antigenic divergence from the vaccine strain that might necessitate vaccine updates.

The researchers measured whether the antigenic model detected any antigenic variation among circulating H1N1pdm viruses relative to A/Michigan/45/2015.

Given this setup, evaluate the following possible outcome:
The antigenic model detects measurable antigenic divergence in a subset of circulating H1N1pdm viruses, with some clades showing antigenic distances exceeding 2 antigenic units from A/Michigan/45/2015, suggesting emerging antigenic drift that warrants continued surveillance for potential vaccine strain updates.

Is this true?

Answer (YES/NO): NO